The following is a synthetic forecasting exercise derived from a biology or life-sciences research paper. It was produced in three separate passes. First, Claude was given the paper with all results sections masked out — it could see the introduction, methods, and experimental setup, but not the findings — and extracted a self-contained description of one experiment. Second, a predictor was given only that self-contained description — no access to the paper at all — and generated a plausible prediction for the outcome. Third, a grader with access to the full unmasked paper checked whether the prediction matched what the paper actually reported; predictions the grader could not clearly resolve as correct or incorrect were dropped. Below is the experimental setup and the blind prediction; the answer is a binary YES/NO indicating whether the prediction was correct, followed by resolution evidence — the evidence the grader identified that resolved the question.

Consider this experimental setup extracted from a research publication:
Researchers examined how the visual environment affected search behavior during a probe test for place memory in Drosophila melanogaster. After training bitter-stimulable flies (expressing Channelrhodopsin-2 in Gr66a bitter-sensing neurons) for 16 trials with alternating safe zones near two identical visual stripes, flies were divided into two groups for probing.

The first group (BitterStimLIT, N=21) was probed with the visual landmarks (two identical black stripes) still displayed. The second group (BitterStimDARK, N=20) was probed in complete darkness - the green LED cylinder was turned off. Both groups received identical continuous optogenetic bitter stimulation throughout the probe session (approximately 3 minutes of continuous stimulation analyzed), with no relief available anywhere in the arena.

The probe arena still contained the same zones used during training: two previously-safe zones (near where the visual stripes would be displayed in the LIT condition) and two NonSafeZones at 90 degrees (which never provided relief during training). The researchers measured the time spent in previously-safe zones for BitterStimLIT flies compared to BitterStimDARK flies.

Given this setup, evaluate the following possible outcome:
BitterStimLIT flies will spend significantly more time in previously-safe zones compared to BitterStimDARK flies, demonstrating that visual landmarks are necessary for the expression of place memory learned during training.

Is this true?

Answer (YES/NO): YES